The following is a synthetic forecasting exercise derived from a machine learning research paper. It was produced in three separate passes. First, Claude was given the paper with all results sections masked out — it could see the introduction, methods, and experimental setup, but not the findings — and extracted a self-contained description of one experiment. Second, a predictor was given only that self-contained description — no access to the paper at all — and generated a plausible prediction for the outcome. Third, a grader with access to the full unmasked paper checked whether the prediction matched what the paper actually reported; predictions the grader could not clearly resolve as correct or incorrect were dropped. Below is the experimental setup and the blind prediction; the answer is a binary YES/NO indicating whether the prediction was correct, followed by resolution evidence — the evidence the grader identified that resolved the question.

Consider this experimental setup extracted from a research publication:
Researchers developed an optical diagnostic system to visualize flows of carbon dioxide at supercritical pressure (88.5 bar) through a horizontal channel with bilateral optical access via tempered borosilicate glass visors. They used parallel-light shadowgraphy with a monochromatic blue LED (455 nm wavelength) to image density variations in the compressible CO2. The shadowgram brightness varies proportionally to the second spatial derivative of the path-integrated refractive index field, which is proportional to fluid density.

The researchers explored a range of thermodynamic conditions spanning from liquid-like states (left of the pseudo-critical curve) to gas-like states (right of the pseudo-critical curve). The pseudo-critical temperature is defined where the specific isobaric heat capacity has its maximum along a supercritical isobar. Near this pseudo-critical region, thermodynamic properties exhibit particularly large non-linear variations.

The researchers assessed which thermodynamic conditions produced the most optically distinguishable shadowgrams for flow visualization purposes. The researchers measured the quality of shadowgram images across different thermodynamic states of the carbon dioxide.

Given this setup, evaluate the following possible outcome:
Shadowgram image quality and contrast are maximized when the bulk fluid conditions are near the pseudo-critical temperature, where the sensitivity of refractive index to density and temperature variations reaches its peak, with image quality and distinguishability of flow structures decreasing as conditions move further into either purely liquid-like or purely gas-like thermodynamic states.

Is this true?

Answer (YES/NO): NO